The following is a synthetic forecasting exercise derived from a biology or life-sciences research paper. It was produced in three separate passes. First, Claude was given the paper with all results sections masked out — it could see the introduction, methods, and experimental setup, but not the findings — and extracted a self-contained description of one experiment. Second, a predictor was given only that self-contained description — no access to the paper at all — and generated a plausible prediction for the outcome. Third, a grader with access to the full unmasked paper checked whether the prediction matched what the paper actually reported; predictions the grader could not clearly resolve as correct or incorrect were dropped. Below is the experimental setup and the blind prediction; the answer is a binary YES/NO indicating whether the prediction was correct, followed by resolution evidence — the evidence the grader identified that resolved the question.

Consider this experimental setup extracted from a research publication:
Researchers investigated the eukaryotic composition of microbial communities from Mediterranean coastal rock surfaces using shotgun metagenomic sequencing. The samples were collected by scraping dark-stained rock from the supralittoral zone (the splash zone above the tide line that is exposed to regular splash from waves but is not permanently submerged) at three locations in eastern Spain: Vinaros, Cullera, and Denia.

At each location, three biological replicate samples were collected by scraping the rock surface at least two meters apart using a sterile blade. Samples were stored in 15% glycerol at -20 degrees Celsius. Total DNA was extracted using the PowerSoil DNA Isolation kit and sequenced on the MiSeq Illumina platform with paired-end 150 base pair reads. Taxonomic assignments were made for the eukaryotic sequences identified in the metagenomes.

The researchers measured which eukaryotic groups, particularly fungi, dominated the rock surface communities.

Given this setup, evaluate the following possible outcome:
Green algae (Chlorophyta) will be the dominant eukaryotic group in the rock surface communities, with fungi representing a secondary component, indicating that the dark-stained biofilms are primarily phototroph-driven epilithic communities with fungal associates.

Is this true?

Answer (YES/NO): NO